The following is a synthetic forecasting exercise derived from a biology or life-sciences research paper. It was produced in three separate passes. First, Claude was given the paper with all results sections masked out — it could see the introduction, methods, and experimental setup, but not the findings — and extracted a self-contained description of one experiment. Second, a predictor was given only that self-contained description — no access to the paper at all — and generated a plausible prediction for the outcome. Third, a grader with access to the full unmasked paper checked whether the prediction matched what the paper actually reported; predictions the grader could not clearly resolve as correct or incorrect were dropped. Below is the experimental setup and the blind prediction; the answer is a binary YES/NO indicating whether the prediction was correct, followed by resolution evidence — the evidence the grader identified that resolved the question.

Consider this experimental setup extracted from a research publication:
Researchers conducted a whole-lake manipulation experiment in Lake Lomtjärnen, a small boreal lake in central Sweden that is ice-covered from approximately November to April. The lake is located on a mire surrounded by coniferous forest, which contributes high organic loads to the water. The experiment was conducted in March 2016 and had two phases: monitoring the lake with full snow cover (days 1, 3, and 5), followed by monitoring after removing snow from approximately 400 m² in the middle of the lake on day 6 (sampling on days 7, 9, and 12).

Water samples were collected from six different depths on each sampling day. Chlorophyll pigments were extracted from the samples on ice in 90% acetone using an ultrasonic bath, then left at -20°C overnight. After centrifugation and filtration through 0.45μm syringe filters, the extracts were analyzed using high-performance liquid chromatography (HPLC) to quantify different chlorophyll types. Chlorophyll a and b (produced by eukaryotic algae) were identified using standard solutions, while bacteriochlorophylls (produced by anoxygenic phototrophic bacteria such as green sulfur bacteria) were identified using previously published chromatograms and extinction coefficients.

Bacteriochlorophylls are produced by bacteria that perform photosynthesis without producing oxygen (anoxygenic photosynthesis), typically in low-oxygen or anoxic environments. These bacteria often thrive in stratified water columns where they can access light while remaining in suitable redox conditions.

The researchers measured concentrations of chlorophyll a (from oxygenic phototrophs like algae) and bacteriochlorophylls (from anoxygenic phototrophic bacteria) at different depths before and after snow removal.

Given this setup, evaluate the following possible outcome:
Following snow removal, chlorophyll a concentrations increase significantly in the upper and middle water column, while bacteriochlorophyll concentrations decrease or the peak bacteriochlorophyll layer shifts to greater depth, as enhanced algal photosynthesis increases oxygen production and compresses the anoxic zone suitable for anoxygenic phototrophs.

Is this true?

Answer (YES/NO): NO